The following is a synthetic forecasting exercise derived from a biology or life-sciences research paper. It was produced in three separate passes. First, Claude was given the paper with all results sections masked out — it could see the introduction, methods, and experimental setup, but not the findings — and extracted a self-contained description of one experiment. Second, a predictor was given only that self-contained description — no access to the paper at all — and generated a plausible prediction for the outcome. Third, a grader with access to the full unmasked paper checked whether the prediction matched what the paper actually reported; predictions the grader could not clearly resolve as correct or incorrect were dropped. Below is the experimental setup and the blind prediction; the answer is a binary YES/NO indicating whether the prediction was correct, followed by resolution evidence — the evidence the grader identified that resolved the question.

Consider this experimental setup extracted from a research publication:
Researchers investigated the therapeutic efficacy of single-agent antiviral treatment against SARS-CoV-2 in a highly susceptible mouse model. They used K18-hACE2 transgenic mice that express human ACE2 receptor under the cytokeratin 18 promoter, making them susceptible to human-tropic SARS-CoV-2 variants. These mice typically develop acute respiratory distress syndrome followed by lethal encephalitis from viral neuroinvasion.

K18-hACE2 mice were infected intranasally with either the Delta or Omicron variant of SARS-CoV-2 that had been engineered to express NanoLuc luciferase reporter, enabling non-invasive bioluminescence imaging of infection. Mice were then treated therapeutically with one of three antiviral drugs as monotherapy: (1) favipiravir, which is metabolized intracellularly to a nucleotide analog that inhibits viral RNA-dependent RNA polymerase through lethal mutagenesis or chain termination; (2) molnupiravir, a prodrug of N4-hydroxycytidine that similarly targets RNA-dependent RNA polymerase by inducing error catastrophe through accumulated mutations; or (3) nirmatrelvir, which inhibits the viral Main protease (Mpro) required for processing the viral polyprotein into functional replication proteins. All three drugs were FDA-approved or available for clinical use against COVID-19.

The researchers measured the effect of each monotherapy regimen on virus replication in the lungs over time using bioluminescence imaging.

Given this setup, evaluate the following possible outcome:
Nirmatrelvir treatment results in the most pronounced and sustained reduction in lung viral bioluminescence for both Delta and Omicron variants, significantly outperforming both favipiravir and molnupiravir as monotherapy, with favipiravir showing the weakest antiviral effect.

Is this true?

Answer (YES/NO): YES